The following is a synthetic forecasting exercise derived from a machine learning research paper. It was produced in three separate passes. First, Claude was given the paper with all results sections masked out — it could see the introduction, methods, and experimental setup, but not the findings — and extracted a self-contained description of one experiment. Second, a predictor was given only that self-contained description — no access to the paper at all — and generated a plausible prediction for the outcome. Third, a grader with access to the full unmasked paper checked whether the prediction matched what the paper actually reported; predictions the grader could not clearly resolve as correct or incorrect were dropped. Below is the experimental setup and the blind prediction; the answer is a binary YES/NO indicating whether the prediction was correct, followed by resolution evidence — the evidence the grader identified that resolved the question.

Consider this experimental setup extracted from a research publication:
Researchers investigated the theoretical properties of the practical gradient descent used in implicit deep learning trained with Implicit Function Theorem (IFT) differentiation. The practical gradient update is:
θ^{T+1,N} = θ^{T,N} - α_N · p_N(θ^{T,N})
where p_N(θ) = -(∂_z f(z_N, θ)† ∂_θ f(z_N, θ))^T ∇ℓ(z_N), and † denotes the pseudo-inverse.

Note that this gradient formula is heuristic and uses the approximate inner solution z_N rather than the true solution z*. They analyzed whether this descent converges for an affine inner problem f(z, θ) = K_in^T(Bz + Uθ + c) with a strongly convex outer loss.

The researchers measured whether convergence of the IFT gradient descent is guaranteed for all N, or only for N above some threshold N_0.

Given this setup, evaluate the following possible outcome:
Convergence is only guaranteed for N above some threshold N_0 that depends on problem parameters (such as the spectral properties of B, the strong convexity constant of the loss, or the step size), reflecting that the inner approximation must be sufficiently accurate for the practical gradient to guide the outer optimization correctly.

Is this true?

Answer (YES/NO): YES